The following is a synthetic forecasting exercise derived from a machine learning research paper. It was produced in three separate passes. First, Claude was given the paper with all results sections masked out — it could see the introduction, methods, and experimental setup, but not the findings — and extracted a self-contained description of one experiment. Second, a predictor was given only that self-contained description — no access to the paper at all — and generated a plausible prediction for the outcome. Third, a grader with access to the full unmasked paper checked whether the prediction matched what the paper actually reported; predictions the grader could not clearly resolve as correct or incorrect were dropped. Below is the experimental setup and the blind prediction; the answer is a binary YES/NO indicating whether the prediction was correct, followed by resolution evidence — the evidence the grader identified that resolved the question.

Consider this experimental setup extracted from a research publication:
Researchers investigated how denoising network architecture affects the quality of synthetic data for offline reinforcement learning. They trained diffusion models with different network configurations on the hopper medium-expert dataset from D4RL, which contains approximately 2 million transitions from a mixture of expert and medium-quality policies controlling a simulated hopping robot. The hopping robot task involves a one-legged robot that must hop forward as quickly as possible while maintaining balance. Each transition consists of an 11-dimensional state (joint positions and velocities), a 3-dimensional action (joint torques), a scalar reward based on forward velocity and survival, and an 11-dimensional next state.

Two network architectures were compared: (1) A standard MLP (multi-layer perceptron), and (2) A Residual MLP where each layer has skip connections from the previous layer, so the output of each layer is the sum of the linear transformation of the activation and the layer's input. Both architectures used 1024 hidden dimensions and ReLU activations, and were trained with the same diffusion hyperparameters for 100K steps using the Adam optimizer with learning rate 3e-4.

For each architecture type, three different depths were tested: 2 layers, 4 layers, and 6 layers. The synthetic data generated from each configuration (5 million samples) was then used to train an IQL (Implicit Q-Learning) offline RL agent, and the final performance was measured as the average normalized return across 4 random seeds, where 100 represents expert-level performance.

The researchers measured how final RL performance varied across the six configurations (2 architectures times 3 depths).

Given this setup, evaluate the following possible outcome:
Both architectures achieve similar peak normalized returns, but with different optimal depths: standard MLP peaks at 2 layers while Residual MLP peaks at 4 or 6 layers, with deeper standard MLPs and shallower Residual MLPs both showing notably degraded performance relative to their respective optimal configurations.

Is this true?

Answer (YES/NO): NO